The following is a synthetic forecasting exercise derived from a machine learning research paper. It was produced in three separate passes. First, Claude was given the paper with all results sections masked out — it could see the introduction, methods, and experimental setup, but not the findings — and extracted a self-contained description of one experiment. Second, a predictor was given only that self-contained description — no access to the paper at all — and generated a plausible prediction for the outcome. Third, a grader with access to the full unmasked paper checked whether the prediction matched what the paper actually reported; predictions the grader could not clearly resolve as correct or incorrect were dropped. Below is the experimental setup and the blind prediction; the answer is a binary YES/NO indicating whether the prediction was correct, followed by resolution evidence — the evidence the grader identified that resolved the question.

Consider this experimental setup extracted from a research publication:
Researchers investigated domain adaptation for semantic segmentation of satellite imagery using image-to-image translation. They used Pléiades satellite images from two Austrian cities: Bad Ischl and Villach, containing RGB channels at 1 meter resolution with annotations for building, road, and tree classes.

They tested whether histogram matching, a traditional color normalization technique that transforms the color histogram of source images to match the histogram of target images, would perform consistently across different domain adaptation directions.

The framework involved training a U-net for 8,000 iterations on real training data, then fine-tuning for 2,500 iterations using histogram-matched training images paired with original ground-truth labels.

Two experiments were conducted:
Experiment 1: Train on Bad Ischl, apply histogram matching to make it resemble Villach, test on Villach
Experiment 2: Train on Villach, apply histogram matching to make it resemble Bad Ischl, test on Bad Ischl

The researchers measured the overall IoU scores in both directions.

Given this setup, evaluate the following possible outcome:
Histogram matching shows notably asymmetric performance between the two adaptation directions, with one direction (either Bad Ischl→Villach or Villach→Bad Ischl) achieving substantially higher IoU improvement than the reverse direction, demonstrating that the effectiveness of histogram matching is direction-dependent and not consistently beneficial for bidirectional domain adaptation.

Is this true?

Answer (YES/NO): YES